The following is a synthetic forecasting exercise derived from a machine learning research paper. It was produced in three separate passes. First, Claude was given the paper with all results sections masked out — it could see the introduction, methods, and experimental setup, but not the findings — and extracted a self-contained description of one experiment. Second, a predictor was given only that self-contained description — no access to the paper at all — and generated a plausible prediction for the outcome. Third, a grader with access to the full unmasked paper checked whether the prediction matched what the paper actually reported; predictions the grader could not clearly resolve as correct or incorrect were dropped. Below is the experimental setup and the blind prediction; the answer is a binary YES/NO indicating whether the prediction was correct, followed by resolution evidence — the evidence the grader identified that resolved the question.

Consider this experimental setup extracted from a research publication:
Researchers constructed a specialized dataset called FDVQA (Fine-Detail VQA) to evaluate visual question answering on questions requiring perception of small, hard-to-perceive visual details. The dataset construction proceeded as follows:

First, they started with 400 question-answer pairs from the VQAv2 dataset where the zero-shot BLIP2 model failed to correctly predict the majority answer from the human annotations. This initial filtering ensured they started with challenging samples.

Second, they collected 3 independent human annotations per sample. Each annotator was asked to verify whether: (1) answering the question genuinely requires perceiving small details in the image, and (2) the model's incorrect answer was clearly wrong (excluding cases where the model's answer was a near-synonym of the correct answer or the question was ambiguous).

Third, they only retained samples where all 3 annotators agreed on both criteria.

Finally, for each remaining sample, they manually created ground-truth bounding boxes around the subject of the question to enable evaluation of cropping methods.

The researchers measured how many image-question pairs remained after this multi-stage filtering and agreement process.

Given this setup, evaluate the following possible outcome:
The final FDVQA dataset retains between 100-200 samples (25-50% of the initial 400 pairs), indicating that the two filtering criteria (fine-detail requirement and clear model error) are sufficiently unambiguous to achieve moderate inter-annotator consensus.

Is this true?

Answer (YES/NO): YES